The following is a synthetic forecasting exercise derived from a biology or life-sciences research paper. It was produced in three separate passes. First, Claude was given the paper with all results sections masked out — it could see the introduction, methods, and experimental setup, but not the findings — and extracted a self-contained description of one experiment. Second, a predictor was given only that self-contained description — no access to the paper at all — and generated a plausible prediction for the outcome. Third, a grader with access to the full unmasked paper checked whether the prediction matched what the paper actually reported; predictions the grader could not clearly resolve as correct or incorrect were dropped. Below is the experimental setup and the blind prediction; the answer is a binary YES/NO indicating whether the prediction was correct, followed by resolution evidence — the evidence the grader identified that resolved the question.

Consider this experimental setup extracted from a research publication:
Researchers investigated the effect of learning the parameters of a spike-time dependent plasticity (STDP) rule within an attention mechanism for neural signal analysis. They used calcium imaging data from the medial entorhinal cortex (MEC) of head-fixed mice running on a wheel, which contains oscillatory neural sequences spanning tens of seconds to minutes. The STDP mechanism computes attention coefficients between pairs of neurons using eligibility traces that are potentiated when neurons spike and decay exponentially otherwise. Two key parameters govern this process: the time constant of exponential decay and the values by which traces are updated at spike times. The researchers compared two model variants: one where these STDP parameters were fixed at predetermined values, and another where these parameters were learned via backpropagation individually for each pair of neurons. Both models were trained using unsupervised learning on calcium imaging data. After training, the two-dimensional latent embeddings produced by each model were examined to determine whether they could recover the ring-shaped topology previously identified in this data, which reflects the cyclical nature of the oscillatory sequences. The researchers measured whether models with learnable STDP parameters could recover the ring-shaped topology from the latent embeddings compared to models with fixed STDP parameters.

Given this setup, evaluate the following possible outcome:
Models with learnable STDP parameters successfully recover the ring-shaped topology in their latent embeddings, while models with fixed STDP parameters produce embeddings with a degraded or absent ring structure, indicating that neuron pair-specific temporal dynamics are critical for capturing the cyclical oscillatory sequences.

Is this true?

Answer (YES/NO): YES